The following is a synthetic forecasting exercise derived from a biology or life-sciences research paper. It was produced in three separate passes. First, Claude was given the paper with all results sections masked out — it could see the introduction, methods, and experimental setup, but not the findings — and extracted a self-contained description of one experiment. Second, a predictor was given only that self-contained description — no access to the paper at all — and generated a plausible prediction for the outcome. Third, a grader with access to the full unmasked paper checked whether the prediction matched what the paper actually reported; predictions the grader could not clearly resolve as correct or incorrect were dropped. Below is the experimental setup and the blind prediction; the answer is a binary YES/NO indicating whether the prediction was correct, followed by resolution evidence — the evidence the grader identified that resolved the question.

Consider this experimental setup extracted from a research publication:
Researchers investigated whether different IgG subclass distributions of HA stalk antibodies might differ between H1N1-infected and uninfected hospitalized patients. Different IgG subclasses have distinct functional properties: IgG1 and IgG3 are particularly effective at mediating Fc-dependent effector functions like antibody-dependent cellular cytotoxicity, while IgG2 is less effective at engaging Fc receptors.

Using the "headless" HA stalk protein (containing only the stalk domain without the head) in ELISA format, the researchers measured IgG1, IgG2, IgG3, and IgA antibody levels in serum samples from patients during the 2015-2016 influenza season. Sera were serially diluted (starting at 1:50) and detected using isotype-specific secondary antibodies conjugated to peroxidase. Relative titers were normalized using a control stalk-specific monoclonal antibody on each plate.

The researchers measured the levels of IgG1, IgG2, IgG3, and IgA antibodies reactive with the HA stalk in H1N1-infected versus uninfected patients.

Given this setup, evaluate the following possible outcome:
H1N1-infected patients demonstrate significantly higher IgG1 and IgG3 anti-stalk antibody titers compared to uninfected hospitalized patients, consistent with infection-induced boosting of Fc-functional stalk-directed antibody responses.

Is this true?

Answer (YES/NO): NO